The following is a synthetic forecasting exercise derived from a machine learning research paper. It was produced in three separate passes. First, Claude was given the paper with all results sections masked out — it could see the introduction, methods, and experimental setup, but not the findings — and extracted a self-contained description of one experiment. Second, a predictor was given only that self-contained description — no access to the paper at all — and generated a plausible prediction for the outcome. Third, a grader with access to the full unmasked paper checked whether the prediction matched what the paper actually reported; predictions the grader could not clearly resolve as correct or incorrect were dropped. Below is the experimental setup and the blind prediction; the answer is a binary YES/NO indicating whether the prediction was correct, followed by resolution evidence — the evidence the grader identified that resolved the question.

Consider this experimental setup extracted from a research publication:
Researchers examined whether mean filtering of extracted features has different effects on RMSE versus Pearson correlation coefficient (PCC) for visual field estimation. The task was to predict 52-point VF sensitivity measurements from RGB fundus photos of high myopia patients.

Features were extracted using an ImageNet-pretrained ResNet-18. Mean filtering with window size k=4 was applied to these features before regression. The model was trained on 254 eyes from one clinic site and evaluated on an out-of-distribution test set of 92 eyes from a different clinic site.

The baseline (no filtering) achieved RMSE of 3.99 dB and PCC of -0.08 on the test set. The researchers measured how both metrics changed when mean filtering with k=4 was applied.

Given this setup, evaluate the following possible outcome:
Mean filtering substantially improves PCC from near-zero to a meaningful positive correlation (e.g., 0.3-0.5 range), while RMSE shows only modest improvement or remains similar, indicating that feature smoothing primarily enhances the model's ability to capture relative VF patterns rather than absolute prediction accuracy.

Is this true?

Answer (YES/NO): NO